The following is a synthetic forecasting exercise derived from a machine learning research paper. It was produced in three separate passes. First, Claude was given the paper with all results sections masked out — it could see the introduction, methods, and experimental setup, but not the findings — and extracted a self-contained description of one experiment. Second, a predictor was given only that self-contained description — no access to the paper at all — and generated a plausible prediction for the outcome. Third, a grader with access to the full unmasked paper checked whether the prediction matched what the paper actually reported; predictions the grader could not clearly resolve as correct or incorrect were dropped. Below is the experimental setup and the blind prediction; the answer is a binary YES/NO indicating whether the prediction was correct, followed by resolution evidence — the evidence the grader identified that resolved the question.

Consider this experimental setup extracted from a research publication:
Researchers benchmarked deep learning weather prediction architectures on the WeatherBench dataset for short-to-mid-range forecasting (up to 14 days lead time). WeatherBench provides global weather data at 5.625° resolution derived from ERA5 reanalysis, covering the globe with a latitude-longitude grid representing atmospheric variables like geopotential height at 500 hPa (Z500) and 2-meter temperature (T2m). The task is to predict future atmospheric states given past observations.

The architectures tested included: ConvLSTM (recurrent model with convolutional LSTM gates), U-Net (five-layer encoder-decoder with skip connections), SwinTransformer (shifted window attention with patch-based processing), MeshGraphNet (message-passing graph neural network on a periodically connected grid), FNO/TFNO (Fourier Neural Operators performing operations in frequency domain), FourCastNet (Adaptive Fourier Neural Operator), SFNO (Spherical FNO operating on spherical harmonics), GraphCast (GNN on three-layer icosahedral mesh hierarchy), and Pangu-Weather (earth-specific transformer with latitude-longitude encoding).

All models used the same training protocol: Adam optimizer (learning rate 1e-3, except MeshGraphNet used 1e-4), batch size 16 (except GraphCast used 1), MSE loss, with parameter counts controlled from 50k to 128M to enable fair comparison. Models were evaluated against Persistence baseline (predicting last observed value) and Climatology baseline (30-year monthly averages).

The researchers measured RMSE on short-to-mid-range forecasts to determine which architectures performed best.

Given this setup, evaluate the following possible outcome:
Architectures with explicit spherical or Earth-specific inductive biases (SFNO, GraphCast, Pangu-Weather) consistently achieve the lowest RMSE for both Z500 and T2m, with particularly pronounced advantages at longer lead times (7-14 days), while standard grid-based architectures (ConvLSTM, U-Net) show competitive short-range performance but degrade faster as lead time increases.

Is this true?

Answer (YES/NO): NO